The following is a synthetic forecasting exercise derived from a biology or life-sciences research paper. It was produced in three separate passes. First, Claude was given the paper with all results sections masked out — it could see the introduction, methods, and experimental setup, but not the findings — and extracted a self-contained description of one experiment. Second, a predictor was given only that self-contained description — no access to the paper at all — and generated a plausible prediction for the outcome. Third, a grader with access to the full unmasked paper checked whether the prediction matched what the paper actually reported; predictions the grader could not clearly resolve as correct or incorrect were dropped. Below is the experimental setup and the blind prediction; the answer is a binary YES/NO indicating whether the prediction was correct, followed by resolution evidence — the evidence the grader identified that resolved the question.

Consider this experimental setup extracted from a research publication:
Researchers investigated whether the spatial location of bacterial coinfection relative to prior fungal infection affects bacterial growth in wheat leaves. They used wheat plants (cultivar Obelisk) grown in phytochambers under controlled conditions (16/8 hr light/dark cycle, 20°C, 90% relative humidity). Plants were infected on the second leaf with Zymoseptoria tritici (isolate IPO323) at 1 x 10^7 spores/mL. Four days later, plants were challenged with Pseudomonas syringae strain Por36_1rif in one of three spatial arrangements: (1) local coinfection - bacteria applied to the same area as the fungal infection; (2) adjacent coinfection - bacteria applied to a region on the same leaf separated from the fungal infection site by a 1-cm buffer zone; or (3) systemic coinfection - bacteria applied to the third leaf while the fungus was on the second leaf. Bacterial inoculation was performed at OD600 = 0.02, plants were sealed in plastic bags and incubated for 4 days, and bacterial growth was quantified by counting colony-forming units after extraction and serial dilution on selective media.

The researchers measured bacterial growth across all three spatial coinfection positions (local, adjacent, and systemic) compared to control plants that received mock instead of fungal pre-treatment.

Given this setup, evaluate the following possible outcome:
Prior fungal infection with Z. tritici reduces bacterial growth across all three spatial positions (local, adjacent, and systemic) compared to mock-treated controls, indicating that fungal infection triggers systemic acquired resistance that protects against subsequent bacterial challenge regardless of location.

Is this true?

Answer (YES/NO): NO